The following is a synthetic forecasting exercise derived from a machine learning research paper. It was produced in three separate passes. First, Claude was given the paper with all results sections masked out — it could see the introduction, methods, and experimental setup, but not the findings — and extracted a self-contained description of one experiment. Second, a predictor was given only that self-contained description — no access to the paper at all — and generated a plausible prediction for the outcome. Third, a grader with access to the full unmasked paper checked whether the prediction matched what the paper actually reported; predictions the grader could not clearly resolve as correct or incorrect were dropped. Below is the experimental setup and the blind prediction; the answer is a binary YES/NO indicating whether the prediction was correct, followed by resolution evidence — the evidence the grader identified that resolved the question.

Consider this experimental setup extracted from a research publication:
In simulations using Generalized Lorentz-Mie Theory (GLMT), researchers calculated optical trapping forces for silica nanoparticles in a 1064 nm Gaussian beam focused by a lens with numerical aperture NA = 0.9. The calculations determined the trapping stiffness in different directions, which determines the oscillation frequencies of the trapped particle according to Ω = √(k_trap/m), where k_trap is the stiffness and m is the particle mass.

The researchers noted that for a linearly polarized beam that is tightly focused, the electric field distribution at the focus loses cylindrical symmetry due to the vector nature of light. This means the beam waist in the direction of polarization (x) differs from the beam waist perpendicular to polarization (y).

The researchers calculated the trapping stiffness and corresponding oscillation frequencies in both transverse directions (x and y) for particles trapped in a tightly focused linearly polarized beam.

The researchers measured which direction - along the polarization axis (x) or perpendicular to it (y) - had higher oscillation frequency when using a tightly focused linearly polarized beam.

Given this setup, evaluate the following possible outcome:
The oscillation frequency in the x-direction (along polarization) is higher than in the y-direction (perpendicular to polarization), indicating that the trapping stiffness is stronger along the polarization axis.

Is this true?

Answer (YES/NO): YES